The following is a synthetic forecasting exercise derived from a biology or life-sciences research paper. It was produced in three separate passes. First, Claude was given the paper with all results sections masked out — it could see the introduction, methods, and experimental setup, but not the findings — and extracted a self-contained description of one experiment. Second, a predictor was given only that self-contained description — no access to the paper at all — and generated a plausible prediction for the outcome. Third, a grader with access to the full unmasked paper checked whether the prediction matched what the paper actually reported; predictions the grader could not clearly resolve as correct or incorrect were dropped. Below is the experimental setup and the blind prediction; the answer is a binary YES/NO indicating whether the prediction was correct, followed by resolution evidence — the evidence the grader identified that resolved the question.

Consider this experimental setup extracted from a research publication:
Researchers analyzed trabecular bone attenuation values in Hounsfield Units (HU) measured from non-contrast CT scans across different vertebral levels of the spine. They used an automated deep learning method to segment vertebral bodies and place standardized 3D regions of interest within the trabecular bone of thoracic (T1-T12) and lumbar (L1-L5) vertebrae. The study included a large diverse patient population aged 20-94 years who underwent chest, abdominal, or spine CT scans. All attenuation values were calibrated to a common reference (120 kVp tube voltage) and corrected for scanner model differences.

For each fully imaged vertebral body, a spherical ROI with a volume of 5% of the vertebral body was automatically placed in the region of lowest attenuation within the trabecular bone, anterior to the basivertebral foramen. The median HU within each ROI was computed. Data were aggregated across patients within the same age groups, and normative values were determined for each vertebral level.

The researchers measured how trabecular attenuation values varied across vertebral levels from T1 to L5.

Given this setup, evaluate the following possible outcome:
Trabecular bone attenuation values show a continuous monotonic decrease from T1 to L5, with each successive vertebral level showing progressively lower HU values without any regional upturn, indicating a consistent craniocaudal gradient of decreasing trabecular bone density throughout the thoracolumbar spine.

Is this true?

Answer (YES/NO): NO